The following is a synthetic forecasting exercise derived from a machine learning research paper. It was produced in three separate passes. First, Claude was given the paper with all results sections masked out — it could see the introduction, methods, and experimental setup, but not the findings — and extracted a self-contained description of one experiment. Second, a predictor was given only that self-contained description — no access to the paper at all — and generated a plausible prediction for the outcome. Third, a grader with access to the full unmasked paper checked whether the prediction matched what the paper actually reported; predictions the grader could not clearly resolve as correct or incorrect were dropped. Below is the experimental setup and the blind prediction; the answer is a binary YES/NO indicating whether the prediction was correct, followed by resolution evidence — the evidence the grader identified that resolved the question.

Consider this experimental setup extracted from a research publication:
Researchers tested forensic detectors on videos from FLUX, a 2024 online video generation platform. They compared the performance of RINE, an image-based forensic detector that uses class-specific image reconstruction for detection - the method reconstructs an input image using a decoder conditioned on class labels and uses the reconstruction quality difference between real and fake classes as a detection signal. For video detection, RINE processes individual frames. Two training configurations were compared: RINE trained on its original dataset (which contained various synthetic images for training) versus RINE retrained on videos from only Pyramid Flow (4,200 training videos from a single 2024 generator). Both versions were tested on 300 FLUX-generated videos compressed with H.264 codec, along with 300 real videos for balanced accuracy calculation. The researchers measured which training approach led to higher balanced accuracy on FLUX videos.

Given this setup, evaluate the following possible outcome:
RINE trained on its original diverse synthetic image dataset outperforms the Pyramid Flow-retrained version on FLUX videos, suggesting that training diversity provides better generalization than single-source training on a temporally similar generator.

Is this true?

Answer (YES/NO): NO